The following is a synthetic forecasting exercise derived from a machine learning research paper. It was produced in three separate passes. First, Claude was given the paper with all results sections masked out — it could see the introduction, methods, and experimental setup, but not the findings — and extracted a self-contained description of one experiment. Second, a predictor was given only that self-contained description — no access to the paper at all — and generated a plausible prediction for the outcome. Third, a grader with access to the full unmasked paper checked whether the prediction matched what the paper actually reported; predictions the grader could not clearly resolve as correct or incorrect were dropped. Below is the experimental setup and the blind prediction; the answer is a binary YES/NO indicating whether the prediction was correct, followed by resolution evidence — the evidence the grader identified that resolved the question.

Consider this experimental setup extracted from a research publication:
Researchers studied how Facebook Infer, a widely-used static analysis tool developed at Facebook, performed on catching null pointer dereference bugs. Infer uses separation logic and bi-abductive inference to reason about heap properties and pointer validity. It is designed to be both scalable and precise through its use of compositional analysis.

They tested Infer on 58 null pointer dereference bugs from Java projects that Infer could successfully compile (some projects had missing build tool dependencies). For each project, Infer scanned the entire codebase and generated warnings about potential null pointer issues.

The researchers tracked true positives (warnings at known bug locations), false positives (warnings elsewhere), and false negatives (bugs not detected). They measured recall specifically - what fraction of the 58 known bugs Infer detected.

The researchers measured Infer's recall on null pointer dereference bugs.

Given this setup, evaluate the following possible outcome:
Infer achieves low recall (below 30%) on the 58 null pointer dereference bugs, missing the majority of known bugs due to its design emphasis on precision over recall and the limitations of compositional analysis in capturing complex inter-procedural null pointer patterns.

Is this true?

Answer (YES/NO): YES